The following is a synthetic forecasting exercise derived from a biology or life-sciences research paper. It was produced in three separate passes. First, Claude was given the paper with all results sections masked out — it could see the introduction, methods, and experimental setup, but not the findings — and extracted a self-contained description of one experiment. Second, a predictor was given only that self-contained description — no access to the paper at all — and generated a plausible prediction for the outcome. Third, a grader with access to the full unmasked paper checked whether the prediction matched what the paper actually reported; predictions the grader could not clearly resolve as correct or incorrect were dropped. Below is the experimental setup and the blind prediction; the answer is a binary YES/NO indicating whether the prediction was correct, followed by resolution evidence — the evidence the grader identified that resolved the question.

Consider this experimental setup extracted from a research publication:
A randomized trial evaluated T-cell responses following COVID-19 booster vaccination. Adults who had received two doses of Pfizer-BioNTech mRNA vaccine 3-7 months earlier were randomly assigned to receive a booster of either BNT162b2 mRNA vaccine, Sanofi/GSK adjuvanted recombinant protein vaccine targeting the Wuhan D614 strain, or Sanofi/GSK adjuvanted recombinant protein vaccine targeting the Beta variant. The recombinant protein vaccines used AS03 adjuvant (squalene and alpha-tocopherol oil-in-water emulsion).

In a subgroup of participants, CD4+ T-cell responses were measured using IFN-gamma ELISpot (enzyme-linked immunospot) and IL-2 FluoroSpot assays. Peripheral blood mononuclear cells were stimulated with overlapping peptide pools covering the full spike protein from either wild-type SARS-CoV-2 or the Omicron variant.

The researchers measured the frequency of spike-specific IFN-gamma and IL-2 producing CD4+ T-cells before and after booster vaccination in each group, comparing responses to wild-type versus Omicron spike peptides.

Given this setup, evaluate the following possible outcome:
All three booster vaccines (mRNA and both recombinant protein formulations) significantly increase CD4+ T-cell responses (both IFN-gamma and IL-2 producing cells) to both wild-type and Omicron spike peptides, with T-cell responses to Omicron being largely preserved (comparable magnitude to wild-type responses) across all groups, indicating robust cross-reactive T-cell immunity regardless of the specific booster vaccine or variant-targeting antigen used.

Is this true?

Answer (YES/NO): NO